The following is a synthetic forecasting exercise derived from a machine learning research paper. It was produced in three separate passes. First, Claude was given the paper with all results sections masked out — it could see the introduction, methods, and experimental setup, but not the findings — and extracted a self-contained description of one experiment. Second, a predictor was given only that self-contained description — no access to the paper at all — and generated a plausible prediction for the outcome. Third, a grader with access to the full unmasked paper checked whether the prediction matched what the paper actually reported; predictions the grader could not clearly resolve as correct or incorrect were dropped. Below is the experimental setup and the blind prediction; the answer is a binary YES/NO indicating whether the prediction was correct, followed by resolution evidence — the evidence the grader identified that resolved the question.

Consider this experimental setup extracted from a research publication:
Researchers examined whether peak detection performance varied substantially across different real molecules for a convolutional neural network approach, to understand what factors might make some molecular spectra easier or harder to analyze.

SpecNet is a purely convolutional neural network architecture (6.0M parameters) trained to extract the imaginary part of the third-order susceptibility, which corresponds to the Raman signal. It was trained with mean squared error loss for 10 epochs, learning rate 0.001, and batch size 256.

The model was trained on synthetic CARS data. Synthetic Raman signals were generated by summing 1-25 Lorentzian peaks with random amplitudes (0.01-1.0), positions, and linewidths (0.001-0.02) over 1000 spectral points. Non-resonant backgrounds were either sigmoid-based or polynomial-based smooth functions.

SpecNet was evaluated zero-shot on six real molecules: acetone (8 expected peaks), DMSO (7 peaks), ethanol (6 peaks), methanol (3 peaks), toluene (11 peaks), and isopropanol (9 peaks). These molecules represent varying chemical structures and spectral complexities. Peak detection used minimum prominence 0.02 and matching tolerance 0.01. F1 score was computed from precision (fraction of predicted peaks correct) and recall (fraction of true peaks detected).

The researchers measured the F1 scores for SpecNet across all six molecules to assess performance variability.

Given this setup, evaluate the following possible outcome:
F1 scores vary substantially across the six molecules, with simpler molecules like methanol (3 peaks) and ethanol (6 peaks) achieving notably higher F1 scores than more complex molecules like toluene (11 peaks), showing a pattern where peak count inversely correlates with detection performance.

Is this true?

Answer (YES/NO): NO